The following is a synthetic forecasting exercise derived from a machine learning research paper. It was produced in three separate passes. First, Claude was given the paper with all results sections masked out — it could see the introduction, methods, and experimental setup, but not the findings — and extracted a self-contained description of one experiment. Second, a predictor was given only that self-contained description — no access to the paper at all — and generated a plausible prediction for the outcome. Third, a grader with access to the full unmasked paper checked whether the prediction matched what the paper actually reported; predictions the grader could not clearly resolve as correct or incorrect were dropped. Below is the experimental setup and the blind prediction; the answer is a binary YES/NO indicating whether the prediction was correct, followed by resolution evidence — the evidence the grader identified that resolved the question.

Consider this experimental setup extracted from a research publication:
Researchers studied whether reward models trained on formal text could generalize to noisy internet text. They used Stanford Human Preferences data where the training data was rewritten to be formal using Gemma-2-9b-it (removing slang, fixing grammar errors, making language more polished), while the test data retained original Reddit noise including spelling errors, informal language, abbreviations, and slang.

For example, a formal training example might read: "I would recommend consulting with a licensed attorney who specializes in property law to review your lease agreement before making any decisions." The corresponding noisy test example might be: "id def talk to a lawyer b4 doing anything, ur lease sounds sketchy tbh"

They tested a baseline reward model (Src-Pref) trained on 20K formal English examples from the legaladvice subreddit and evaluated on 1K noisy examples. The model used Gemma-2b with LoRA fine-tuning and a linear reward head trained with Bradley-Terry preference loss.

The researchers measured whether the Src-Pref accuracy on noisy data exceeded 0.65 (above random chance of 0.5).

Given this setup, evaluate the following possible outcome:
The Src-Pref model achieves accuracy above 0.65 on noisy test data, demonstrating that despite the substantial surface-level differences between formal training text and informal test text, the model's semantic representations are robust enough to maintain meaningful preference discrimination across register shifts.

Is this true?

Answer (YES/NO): YES